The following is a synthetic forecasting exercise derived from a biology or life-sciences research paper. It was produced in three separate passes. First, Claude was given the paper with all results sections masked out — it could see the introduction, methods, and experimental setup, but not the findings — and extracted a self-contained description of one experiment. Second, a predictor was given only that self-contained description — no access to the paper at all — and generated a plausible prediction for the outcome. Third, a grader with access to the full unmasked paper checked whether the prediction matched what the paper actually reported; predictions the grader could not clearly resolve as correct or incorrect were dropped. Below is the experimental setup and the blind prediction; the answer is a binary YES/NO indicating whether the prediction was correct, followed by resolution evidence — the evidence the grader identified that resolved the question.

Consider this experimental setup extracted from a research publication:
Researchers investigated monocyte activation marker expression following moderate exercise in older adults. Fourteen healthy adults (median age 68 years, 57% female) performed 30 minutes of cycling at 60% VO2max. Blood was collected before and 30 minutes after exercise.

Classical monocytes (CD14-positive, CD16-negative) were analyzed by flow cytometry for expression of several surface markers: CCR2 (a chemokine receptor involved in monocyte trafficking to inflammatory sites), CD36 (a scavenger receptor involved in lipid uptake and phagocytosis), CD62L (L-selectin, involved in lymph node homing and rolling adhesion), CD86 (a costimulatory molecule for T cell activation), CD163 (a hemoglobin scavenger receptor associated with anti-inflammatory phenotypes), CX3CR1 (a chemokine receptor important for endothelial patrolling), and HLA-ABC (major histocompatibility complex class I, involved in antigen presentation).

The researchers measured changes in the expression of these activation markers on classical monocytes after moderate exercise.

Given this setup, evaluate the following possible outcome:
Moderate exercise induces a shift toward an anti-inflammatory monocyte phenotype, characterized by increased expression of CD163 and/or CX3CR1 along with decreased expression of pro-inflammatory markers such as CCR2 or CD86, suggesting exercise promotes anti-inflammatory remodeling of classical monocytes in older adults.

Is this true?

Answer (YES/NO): NO